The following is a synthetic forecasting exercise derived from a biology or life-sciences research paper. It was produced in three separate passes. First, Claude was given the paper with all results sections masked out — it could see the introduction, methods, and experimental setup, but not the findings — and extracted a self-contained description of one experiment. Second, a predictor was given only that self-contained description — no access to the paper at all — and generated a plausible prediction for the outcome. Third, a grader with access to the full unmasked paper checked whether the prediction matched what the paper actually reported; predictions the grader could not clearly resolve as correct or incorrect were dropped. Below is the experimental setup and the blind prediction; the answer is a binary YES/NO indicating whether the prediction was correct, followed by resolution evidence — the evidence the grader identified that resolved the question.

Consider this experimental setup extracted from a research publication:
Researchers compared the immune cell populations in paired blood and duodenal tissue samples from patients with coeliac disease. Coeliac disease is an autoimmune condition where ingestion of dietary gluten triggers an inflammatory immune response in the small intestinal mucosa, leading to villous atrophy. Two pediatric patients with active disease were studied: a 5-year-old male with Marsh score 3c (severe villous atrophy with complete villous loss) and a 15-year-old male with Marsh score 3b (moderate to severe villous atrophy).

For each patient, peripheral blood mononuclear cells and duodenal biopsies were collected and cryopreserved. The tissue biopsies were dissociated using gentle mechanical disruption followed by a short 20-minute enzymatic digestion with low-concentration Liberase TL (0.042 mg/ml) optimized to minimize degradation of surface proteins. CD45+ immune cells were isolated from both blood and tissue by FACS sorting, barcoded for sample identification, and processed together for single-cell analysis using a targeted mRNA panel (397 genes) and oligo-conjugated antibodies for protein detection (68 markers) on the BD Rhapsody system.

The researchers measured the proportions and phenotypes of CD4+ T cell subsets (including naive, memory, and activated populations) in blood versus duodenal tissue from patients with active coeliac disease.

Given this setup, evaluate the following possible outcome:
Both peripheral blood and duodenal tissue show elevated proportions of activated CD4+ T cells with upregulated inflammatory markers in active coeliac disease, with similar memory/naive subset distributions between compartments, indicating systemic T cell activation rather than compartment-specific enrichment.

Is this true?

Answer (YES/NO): NO